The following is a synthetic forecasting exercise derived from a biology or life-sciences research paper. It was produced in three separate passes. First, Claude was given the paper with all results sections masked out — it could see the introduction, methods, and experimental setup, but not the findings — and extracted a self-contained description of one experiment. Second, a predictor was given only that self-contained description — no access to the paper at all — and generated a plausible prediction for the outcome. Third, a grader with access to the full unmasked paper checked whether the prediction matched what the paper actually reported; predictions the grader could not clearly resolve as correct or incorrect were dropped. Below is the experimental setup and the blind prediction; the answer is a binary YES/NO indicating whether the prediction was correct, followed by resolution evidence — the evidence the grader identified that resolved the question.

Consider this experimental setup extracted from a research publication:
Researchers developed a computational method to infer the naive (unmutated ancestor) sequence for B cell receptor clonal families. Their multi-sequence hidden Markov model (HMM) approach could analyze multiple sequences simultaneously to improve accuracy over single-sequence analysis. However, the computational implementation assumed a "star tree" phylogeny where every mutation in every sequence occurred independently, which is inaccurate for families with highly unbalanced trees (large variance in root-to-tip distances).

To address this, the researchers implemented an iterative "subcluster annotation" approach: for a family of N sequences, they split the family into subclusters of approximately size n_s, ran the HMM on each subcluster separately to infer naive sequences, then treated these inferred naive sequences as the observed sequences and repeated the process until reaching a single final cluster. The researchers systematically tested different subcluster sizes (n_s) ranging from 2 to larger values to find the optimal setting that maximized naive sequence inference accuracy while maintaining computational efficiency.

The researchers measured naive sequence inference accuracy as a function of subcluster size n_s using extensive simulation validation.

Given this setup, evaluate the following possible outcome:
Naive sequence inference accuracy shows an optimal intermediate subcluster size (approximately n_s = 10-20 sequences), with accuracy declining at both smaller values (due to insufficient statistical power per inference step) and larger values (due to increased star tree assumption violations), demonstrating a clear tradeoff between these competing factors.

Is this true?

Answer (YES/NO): NO